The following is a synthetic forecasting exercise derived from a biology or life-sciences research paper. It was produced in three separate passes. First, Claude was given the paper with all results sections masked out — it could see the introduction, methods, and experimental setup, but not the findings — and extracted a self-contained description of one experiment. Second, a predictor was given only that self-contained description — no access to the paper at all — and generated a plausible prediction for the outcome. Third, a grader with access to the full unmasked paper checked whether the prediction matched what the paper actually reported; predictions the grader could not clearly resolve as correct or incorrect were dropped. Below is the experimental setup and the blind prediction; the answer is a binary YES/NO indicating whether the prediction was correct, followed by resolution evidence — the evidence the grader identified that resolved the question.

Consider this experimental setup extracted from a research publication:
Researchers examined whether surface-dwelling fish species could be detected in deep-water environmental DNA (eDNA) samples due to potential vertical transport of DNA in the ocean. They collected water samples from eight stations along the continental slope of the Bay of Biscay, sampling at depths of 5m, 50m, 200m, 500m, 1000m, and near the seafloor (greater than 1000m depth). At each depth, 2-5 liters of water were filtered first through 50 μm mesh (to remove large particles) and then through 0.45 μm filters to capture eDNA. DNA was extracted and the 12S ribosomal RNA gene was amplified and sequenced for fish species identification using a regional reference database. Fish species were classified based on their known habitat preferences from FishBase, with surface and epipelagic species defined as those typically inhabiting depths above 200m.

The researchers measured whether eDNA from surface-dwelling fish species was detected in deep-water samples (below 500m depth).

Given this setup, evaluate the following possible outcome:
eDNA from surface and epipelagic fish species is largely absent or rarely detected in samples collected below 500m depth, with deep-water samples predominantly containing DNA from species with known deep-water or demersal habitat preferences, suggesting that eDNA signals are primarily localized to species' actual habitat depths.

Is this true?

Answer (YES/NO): NO